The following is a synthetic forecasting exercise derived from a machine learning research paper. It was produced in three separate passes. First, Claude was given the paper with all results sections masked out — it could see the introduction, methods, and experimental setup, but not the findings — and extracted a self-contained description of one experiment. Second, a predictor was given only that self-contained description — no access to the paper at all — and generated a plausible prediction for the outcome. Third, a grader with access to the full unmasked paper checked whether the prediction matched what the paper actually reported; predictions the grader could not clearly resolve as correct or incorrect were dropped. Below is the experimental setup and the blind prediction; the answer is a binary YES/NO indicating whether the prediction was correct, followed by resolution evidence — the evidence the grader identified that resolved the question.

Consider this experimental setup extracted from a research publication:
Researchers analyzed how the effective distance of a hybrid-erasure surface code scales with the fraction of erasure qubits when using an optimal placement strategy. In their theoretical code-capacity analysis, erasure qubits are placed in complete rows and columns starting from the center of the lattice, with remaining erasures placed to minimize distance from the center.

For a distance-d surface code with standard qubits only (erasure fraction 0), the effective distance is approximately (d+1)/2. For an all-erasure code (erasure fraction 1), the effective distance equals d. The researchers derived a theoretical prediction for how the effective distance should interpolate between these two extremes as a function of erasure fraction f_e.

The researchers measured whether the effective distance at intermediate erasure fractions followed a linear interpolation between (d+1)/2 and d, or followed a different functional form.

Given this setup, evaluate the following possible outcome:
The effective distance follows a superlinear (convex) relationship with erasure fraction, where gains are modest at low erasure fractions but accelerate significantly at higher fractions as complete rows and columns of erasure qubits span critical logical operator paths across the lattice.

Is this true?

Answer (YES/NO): NO